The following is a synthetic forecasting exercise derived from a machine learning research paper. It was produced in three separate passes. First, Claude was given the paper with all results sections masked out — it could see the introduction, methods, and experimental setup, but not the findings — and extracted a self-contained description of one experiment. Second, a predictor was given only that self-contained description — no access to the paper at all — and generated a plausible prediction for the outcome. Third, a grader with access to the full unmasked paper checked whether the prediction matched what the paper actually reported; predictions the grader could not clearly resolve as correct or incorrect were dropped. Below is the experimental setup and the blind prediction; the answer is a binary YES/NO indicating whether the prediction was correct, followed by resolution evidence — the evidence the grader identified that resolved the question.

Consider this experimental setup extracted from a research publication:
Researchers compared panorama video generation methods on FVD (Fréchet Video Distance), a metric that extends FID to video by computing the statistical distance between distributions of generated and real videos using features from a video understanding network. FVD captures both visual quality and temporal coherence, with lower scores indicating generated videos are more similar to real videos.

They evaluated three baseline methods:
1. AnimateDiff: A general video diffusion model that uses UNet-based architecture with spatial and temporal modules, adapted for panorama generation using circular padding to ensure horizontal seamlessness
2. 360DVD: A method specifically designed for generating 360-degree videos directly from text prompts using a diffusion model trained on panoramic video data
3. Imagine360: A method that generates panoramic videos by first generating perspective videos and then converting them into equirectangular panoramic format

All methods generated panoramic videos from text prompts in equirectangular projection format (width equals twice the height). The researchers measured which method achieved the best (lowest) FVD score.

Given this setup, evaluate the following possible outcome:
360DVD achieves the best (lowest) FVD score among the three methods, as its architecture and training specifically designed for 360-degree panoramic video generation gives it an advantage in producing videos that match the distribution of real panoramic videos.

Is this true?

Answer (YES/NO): NO